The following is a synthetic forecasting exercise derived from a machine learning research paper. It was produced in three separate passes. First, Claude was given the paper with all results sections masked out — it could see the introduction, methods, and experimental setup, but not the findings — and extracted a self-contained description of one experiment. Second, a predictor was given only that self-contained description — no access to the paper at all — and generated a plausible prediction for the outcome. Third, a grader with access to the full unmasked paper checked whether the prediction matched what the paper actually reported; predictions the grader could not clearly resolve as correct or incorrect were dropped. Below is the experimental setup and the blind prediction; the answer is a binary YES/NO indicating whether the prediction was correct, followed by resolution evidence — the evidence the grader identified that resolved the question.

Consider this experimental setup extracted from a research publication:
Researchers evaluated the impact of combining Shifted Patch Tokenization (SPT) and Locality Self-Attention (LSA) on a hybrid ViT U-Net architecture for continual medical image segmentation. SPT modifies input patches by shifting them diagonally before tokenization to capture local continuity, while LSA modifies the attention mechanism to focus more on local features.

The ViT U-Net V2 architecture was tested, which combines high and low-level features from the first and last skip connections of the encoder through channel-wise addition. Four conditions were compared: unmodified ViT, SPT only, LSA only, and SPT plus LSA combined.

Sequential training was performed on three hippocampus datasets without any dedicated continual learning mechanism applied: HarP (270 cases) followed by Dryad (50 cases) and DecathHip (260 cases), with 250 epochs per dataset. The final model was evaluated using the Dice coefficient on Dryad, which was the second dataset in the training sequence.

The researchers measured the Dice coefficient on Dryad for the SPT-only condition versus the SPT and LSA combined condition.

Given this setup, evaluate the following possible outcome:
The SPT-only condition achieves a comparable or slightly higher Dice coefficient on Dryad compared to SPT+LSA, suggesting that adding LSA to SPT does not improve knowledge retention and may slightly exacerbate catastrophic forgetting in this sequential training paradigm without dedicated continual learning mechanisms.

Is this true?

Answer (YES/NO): NO